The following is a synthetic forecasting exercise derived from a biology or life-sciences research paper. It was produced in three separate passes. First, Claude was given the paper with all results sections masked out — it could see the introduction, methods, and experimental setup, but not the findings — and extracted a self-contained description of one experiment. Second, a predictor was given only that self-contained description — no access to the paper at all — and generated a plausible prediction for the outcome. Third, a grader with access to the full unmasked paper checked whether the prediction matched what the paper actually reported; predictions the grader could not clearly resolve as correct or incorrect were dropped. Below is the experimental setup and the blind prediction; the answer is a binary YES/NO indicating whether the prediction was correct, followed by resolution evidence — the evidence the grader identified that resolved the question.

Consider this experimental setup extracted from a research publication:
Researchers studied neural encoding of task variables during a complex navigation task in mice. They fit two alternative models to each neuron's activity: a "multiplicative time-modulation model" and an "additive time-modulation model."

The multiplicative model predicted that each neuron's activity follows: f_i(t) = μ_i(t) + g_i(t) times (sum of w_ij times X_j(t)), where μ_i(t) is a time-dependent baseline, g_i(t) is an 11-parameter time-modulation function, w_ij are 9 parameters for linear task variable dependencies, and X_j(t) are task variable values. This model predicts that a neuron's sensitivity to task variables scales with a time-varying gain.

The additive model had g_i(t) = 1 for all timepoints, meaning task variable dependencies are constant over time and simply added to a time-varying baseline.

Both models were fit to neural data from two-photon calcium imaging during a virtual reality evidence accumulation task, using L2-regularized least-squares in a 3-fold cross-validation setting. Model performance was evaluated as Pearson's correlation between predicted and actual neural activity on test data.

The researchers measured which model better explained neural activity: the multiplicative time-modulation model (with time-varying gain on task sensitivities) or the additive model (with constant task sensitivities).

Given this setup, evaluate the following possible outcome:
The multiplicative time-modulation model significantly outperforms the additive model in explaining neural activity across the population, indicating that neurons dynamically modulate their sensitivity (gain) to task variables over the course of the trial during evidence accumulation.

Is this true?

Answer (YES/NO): YES